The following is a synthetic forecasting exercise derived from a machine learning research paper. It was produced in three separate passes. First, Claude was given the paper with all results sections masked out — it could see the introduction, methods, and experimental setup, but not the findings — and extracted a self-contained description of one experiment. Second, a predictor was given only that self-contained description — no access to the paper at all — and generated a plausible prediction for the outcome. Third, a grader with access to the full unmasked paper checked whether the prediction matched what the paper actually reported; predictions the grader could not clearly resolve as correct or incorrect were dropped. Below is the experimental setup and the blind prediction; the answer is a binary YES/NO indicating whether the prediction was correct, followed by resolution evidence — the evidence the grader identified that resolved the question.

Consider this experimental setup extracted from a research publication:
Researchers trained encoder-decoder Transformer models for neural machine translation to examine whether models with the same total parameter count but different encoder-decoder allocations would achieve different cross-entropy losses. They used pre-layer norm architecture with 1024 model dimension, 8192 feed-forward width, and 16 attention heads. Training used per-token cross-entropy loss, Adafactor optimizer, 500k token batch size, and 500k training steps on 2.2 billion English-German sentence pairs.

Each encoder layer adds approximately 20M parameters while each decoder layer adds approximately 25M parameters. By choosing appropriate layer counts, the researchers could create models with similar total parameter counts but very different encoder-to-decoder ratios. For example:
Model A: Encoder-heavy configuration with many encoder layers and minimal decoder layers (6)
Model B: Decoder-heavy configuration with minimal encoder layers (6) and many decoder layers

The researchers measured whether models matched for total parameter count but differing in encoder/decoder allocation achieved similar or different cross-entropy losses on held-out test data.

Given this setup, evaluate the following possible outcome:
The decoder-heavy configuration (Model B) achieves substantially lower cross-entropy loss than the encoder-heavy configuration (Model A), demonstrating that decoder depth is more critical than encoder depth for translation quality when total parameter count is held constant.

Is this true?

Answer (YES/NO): YES